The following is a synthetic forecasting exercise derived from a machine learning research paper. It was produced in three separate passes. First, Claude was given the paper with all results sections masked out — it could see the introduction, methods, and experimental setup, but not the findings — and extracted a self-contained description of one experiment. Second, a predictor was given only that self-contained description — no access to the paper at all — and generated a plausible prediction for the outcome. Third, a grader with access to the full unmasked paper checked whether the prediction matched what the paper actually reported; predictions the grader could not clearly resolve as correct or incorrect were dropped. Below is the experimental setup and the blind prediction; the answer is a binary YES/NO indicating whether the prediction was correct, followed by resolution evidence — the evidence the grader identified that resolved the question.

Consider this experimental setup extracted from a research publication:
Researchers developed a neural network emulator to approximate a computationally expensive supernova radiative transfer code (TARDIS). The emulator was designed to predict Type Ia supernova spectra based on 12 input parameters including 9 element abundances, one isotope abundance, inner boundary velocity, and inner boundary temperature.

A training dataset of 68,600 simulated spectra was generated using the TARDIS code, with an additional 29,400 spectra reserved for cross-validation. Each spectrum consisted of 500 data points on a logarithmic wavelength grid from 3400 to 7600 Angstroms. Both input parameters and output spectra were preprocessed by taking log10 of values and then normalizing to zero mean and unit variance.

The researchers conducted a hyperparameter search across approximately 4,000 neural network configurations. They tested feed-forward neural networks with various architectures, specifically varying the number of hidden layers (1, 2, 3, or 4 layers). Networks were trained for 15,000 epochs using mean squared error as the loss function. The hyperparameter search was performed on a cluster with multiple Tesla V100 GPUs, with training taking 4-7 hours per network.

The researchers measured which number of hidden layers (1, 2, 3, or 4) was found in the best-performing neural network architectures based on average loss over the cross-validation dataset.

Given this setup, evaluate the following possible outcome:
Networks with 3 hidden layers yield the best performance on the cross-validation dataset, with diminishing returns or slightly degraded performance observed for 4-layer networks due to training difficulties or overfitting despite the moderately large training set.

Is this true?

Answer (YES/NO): NO